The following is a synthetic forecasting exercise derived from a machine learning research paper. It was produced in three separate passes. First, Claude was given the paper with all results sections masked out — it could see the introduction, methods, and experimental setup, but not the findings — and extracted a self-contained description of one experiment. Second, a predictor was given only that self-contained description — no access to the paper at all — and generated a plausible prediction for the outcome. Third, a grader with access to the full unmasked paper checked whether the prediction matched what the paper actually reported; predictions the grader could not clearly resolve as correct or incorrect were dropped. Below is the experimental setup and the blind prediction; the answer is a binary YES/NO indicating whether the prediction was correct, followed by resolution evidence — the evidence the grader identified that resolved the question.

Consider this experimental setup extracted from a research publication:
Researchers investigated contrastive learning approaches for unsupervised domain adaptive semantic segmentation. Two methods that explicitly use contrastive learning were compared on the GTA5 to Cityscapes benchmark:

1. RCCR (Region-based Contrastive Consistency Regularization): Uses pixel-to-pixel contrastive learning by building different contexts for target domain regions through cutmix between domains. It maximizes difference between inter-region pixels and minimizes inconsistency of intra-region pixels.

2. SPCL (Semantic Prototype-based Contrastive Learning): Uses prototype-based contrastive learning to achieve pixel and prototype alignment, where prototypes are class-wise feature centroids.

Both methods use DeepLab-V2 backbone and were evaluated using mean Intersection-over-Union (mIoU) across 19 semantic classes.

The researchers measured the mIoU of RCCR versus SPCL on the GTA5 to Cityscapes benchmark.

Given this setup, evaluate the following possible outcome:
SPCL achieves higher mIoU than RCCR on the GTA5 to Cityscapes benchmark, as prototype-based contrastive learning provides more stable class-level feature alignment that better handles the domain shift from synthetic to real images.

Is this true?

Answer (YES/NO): NO